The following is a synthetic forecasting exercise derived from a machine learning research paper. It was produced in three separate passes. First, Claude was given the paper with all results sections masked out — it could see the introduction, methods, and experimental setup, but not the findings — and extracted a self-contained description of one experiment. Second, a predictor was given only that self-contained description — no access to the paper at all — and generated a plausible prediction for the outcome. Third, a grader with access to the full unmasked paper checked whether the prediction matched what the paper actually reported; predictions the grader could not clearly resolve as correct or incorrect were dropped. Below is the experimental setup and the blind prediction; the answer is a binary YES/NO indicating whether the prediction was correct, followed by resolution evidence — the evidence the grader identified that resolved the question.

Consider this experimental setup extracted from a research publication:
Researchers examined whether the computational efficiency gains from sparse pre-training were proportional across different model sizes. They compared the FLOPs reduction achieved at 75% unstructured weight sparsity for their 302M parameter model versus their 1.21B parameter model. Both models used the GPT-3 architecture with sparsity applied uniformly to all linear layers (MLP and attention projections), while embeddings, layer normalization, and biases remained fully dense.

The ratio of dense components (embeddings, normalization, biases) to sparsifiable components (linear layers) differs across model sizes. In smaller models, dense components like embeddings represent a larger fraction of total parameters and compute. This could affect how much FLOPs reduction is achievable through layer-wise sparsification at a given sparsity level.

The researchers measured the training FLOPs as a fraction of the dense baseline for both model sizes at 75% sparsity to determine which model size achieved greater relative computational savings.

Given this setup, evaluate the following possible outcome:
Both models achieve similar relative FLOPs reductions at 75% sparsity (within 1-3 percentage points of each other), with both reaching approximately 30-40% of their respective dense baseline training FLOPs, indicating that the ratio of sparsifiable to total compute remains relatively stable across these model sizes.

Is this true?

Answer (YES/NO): NO